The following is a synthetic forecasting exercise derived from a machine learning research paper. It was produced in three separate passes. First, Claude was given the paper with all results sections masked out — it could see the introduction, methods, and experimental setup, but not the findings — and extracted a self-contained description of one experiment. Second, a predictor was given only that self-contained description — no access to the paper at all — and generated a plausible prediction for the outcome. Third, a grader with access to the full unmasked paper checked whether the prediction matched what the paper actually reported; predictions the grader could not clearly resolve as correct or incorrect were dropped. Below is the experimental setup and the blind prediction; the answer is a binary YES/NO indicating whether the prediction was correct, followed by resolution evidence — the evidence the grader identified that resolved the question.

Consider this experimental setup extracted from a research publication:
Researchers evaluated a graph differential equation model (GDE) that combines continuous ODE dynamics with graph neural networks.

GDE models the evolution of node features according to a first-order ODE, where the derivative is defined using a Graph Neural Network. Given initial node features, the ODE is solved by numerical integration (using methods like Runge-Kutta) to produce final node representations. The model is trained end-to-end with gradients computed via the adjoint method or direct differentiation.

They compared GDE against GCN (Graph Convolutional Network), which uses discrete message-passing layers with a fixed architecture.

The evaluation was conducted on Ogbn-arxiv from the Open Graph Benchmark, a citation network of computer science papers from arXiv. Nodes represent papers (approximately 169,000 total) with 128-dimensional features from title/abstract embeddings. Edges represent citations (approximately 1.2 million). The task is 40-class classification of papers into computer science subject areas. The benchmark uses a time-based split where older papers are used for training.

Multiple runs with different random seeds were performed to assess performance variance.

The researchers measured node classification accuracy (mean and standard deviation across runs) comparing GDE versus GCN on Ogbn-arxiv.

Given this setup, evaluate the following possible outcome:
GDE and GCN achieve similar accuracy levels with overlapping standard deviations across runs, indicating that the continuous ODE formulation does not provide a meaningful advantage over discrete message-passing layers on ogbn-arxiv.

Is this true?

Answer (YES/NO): NO